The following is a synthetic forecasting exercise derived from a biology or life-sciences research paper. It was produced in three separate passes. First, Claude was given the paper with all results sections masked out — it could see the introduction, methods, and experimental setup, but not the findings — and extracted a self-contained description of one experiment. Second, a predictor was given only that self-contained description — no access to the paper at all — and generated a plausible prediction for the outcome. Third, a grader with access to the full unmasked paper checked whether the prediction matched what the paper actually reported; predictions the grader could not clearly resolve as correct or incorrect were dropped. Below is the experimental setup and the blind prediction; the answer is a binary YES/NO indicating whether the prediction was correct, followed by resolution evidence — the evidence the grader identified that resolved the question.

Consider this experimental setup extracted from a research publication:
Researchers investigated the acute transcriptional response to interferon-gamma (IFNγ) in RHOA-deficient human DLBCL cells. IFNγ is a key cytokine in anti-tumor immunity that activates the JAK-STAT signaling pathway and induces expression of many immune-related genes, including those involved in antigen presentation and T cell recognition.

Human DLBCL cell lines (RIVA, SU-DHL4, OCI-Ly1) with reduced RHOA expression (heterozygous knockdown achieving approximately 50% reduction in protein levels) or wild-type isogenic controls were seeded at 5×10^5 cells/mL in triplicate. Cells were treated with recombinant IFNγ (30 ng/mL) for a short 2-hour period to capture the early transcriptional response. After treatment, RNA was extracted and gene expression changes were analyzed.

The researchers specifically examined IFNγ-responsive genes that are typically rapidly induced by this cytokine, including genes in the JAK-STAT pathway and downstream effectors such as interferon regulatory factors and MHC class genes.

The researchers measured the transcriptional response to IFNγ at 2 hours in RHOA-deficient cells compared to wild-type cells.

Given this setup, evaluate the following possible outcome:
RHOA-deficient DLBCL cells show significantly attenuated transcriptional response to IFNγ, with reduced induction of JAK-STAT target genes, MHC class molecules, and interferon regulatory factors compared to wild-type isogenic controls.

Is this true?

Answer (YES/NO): YES